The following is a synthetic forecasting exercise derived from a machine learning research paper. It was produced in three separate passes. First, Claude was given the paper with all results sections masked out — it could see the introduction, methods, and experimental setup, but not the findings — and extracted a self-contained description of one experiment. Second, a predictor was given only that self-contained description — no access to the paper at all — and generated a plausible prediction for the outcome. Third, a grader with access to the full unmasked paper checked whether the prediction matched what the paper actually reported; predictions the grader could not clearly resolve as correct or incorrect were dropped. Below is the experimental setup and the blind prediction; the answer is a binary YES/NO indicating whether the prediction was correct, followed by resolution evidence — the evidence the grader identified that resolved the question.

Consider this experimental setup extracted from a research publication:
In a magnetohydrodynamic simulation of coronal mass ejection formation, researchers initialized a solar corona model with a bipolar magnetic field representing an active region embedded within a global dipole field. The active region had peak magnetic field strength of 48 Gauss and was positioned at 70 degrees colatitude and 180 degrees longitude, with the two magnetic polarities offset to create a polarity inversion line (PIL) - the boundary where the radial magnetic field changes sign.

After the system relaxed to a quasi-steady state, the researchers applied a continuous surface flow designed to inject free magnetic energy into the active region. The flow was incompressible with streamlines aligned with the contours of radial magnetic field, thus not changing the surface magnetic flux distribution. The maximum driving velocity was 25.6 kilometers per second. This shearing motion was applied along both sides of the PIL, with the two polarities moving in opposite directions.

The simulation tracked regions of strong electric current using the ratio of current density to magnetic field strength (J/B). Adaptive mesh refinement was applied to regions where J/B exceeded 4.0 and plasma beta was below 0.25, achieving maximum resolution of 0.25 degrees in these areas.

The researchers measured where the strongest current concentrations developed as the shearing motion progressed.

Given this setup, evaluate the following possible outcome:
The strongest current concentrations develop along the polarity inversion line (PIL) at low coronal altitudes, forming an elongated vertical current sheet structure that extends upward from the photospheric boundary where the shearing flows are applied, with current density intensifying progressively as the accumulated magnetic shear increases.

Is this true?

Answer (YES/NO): YES